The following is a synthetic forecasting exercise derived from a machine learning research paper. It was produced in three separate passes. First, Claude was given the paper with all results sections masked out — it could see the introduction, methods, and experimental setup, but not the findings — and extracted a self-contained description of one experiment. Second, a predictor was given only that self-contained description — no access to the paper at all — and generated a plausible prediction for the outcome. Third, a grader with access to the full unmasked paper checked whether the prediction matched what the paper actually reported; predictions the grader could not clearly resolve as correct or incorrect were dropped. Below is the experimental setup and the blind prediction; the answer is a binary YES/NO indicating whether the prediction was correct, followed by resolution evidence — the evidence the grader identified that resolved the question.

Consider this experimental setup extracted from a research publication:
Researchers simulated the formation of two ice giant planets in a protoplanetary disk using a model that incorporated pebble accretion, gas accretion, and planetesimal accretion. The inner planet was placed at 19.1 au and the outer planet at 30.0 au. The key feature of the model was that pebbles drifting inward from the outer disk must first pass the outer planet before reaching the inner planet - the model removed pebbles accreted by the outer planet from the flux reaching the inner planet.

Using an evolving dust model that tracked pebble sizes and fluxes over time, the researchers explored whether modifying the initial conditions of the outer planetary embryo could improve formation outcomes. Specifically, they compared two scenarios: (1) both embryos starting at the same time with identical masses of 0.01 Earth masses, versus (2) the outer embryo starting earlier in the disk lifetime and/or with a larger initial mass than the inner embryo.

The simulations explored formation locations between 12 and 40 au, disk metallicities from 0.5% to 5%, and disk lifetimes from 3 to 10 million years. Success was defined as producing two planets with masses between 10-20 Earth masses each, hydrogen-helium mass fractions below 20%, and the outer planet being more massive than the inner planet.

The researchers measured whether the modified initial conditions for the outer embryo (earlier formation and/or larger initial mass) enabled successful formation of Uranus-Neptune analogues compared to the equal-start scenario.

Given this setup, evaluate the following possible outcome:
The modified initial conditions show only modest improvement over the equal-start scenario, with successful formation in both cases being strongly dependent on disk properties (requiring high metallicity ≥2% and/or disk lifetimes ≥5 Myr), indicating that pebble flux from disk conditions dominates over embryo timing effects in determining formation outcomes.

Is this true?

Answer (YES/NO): NO